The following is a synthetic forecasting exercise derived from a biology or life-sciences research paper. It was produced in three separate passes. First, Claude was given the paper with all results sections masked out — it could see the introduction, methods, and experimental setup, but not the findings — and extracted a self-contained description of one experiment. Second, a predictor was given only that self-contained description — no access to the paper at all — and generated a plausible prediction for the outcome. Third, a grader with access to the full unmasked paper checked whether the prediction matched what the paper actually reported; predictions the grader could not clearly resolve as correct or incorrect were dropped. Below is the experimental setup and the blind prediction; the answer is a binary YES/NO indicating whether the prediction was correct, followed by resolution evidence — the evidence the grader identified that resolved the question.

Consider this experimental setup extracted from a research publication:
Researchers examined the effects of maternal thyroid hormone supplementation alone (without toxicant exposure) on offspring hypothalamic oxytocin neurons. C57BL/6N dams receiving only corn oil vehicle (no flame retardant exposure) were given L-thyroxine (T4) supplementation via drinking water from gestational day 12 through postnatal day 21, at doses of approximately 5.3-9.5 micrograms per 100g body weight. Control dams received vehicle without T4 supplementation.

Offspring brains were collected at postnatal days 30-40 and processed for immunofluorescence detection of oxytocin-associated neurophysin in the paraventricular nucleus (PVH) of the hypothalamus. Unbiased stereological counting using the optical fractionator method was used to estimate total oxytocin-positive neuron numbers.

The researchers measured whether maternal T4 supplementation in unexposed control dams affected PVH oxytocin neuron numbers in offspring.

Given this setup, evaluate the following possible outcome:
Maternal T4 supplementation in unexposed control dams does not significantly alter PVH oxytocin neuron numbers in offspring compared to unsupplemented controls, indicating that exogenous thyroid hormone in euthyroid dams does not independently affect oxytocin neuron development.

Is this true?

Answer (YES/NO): NO